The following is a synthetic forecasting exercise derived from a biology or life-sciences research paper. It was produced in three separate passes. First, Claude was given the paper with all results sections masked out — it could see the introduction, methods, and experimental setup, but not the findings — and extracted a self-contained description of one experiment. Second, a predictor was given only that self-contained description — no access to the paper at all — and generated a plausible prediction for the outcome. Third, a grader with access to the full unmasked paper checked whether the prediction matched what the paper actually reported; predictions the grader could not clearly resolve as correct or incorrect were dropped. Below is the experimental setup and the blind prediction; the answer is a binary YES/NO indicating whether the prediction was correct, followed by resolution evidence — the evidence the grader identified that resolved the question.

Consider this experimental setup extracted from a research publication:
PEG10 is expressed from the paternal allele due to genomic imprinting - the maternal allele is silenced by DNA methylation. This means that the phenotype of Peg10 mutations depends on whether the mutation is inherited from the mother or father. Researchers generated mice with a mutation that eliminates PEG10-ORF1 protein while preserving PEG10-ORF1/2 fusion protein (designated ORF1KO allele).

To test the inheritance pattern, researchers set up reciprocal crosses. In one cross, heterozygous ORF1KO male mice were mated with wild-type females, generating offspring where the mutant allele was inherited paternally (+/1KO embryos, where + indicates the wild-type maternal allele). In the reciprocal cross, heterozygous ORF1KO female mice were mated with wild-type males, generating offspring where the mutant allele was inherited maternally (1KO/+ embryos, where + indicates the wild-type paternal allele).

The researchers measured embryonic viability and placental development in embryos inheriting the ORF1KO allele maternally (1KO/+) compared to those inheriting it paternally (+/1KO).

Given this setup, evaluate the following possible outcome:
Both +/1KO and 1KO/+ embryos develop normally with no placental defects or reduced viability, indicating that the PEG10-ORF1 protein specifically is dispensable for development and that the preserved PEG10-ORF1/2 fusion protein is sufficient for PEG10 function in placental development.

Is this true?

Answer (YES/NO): NO